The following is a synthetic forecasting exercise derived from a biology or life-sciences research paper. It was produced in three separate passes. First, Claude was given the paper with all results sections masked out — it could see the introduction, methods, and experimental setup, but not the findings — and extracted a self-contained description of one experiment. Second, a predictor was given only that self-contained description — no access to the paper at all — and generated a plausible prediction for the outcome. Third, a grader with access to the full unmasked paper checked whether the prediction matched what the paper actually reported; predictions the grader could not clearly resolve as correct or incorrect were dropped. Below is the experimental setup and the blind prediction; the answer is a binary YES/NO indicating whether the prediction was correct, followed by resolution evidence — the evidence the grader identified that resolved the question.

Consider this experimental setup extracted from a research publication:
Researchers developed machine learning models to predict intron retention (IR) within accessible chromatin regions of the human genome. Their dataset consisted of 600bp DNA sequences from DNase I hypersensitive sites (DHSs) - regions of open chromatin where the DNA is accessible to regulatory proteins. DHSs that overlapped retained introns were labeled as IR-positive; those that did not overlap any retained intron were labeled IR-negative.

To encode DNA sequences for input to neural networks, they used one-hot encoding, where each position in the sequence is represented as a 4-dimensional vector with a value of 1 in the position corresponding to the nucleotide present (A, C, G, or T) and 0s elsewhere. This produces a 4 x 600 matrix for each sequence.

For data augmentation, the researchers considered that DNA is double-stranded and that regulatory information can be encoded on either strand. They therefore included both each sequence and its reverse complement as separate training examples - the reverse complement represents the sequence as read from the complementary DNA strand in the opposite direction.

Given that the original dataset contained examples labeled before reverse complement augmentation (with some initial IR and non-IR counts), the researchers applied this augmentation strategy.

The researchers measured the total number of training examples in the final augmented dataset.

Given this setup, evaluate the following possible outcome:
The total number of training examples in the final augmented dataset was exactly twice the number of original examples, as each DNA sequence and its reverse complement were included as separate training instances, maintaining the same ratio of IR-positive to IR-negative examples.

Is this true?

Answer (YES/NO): YES